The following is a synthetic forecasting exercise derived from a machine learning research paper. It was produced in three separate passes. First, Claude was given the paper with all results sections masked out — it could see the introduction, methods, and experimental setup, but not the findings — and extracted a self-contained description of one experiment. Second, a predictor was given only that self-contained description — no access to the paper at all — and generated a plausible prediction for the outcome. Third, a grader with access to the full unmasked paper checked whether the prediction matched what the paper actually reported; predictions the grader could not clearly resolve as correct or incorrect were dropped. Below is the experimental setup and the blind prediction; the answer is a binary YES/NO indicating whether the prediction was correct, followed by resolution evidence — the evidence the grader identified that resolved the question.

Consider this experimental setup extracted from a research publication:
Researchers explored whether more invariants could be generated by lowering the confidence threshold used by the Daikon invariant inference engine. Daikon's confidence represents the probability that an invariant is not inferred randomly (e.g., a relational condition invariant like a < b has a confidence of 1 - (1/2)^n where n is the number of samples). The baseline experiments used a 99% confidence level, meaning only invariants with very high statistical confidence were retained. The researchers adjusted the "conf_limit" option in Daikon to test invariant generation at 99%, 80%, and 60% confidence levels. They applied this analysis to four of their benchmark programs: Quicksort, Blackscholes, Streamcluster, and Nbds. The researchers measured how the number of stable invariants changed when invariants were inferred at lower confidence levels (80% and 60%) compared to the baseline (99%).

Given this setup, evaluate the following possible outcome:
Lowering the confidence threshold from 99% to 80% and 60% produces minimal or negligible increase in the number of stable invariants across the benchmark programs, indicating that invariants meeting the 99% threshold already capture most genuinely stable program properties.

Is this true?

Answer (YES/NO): YES